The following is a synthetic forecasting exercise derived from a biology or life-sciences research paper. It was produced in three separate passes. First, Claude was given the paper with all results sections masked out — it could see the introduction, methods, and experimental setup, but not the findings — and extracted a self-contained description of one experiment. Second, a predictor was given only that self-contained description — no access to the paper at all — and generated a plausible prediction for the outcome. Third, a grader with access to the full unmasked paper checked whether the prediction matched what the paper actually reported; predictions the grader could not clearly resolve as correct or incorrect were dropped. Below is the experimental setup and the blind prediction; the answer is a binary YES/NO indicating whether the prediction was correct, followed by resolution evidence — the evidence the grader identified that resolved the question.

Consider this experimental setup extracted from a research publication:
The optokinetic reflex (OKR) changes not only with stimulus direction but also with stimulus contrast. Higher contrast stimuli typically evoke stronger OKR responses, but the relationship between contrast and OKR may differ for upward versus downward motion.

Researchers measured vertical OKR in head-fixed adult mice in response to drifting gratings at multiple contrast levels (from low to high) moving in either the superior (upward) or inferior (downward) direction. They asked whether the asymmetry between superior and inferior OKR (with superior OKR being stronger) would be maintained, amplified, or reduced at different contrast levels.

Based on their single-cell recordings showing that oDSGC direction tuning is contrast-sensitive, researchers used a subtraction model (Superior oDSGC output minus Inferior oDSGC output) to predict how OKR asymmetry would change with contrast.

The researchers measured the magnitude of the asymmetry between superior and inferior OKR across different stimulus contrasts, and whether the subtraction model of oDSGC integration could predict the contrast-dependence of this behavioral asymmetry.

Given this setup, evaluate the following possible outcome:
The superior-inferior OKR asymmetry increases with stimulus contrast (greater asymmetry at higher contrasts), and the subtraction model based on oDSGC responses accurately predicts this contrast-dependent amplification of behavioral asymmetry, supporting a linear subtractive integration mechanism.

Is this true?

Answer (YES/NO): YES